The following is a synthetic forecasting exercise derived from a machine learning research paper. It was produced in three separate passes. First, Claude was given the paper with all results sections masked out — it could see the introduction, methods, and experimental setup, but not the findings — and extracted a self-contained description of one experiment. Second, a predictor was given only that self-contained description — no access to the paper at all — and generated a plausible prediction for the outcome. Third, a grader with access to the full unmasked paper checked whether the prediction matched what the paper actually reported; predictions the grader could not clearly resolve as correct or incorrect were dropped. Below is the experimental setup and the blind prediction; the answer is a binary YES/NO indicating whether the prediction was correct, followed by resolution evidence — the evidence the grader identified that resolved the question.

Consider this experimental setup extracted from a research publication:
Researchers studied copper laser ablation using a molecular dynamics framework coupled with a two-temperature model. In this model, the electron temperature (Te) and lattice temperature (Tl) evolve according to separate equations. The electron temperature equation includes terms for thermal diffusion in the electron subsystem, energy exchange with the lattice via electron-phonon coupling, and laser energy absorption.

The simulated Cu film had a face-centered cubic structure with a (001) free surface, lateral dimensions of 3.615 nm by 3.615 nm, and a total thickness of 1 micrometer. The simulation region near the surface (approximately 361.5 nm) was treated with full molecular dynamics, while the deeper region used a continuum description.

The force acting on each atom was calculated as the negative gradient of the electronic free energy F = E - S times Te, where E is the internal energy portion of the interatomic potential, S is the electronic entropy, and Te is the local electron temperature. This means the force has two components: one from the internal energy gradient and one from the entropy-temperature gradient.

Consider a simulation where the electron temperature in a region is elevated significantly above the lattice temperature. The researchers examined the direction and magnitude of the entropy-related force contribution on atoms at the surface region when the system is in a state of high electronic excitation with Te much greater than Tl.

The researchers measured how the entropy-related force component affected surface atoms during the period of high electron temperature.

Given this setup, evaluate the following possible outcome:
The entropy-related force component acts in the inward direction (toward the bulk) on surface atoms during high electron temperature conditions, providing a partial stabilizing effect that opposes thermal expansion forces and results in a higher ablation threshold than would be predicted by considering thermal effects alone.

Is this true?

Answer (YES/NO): NO